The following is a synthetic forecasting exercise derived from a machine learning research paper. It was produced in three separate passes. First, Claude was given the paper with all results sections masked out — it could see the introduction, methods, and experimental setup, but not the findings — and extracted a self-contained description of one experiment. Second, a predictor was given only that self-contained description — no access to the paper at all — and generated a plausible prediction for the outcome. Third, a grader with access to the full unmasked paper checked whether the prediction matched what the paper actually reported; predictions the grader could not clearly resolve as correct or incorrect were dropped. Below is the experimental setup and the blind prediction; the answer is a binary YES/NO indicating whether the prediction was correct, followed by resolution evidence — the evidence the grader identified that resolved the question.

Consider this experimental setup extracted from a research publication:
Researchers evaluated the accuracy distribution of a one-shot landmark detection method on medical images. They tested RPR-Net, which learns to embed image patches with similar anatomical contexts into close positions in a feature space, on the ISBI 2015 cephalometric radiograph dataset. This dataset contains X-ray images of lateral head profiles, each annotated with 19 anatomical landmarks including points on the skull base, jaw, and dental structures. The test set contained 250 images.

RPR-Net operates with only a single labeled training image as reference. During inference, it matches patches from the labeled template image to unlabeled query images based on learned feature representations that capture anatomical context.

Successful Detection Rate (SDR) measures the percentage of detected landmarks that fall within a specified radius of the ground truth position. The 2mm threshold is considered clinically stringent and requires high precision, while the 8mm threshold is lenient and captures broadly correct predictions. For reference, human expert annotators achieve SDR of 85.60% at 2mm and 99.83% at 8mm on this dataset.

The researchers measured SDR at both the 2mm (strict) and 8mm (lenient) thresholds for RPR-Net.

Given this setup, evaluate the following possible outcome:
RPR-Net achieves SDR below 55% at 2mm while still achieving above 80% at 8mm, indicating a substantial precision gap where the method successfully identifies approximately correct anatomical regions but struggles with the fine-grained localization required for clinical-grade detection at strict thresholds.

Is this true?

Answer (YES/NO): YES